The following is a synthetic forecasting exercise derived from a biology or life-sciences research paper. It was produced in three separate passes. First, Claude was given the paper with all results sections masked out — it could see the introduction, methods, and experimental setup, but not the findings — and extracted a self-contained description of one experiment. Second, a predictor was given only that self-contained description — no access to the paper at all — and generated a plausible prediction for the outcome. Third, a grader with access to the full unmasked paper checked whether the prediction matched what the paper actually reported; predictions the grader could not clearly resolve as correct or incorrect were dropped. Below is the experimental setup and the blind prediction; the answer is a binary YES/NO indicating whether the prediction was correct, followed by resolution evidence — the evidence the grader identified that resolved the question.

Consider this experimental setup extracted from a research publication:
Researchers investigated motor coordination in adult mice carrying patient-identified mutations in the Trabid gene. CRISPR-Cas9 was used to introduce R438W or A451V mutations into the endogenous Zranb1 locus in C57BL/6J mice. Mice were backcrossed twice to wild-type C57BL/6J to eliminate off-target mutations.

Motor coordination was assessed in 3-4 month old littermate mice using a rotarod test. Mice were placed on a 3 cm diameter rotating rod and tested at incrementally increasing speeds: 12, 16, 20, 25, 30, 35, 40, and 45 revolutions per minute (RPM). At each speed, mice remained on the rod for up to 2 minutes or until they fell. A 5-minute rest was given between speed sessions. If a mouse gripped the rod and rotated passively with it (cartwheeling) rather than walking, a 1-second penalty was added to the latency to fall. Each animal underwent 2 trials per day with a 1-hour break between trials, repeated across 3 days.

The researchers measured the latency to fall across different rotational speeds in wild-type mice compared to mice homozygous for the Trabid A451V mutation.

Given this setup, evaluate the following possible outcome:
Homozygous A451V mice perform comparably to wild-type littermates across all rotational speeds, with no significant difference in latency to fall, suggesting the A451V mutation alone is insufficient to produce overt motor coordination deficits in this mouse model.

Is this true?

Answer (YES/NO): NO